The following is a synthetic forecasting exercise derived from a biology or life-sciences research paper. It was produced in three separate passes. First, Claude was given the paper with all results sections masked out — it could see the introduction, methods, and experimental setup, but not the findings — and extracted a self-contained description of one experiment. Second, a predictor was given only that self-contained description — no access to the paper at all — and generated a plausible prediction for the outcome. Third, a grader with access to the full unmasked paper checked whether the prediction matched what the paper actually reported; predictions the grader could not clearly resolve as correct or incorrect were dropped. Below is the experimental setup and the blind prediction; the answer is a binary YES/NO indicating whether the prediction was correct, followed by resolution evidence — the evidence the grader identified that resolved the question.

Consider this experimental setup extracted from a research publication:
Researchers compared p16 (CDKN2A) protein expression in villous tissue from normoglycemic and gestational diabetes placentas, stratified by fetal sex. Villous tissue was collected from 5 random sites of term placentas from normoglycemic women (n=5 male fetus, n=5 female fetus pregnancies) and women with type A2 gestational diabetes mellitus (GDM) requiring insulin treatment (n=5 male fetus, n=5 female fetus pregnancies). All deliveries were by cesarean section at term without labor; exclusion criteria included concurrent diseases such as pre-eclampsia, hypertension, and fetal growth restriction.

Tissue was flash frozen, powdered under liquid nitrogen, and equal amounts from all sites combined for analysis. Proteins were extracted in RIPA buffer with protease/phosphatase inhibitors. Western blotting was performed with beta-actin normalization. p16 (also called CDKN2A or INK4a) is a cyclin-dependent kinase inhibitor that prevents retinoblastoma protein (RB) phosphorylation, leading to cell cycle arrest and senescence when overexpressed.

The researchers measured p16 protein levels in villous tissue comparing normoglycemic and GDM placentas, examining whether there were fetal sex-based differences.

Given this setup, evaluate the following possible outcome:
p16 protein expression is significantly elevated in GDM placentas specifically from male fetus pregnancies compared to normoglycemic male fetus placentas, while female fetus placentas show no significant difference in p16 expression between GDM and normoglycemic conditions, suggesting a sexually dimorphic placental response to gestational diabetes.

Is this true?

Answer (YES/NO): YES